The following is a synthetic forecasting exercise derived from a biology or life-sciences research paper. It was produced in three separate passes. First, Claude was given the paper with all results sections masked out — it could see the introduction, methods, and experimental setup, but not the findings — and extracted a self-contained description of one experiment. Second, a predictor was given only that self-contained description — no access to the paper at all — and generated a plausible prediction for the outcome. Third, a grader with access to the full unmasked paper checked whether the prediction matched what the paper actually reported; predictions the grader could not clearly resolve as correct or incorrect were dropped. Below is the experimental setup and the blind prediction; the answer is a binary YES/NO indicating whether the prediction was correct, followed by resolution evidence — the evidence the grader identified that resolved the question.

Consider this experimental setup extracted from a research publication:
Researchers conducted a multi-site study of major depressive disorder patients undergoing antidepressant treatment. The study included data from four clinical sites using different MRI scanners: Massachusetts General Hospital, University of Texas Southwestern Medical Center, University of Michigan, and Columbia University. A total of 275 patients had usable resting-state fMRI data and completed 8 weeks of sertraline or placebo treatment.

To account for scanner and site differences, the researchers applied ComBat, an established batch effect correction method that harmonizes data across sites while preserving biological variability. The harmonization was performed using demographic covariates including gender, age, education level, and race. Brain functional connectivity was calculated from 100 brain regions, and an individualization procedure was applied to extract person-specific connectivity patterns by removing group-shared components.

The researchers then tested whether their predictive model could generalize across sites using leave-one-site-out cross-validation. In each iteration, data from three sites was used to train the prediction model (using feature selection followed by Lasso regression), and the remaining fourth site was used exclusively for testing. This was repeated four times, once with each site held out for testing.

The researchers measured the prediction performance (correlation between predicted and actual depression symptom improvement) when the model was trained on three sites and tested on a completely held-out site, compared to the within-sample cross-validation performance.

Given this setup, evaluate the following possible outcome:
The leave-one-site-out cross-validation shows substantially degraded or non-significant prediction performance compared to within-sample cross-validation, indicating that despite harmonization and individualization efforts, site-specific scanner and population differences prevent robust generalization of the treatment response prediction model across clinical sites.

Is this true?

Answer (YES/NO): NO